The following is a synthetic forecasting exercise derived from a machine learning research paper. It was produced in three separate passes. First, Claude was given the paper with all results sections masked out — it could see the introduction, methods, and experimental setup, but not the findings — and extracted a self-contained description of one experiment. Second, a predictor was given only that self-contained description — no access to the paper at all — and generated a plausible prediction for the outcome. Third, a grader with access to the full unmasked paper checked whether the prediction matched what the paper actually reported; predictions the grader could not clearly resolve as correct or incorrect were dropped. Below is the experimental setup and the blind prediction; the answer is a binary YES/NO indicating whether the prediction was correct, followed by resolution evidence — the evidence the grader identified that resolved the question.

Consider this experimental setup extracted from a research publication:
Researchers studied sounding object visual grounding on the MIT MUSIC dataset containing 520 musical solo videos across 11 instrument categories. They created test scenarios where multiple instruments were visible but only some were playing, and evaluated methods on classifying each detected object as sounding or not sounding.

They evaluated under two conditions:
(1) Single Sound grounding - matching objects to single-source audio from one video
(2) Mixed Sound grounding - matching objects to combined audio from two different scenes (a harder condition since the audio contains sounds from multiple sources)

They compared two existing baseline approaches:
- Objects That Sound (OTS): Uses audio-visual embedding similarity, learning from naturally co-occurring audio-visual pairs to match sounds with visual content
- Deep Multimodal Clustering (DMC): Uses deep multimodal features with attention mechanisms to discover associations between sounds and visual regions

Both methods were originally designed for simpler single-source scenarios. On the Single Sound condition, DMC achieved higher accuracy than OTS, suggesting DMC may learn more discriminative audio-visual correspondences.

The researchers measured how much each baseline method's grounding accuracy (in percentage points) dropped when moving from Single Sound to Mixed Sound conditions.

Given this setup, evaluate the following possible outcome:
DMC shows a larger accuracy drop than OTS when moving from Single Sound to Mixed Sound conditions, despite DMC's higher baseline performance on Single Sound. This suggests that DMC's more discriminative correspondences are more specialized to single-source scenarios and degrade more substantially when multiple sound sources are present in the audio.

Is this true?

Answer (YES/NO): YES